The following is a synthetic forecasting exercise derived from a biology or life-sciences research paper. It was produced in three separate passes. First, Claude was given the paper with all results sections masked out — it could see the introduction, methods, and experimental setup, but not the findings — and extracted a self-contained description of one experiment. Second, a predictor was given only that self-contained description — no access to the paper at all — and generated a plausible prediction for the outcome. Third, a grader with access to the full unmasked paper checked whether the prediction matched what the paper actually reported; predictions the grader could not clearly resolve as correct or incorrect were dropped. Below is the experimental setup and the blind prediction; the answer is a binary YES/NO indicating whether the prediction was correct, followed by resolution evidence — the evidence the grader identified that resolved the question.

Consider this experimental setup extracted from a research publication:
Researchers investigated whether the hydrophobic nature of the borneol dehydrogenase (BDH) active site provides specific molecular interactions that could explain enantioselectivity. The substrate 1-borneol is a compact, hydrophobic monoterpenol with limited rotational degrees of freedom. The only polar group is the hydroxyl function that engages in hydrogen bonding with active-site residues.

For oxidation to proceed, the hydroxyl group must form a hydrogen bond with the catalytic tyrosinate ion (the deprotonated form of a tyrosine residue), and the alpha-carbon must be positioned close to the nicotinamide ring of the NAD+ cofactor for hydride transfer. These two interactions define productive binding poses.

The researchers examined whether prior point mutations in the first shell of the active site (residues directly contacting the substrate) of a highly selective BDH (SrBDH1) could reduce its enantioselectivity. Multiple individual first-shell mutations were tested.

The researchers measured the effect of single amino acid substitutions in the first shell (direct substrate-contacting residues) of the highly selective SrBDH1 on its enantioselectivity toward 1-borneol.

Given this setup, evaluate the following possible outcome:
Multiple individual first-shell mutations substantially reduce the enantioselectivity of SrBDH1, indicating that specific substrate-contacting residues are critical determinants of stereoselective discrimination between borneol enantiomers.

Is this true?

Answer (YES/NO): NO